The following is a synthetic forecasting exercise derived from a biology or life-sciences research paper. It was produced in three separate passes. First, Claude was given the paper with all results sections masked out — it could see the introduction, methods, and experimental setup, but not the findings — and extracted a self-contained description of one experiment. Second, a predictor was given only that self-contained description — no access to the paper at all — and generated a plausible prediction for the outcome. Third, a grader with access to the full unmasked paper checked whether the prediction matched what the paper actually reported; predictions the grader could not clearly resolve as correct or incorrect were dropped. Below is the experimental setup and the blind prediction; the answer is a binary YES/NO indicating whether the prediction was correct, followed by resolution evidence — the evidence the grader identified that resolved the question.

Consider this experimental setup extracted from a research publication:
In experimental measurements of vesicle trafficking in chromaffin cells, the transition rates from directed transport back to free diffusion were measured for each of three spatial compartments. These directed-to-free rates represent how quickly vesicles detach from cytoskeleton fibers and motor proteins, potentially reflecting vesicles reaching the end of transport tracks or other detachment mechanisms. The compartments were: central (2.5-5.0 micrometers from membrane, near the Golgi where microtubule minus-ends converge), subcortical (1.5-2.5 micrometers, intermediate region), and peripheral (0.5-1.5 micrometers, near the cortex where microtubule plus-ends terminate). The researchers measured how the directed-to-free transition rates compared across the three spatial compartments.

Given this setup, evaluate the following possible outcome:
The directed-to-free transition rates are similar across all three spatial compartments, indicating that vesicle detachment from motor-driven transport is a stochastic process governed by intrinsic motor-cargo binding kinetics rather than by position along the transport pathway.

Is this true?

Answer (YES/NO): NO